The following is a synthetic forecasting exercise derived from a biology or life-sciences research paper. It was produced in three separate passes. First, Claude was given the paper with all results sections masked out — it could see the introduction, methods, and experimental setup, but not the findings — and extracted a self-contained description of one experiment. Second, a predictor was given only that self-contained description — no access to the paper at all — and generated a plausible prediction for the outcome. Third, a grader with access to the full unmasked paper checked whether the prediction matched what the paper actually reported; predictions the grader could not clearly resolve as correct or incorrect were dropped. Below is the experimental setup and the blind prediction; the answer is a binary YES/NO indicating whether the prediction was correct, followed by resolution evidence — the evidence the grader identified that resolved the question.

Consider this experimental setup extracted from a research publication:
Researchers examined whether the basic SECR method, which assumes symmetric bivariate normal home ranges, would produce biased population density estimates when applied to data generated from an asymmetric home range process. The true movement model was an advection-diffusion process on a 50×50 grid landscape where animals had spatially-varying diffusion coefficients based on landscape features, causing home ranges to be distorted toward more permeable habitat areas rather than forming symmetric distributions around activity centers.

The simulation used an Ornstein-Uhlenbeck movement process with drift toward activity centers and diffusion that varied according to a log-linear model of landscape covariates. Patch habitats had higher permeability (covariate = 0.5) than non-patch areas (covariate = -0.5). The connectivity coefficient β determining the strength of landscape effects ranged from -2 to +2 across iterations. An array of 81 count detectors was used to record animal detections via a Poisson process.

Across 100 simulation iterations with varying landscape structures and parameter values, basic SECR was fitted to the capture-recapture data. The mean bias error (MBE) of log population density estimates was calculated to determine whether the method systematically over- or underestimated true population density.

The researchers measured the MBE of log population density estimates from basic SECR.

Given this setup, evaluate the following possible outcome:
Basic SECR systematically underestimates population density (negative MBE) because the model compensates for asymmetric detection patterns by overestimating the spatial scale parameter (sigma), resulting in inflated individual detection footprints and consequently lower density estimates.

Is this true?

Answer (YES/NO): NO